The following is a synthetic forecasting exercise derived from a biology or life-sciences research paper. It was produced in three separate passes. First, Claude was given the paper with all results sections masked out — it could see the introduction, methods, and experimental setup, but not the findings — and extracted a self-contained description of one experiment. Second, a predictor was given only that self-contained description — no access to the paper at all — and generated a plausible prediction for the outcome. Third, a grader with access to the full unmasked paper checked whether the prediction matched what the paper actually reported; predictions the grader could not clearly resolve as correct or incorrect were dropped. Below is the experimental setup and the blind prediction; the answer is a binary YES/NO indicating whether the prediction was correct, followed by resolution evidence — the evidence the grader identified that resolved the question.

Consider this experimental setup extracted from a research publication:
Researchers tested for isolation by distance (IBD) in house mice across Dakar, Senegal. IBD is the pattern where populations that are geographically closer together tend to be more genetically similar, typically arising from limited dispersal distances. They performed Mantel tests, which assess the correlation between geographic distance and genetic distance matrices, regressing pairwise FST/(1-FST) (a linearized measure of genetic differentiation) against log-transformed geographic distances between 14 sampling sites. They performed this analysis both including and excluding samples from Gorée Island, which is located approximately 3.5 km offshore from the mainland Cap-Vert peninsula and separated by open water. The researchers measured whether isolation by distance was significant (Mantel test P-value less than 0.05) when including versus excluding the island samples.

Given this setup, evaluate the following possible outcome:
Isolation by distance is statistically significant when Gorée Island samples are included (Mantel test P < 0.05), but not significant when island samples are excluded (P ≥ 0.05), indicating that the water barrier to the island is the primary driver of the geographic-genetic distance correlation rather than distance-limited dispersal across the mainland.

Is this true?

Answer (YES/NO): NO